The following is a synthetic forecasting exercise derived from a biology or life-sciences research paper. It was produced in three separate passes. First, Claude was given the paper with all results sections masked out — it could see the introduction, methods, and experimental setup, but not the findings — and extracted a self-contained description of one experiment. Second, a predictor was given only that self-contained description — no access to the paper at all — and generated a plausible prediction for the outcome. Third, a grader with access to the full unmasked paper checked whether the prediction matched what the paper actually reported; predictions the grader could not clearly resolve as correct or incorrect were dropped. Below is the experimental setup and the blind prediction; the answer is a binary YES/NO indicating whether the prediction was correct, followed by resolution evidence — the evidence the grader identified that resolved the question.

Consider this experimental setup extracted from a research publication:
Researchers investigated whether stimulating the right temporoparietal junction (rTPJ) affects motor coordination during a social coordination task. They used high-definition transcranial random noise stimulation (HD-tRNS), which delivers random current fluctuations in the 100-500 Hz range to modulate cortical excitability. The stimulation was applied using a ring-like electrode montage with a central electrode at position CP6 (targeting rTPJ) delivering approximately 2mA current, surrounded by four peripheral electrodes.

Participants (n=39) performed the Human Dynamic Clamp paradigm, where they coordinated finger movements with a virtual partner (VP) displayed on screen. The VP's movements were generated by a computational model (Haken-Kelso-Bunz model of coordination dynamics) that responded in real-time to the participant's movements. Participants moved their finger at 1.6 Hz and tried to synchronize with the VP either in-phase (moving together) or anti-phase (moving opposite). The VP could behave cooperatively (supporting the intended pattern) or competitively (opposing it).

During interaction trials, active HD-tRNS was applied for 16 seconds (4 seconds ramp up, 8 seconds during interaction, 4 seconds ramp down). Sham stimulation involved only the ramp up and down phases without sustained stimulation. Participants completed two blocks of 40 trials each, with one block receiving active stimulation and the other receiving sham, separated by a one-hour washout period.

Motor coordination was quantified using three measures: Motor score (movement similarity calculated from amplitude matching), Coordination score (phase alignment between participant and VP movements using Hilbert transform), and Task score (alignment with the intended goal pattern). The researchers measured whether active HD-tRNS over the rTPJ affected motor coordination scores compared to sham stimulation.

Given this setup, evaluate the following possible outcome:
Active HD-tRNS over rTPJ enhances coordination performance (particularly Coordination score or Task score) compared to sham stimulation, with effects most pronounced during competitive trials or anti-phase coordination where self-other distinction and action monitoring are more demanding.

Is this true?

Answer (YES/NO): NO